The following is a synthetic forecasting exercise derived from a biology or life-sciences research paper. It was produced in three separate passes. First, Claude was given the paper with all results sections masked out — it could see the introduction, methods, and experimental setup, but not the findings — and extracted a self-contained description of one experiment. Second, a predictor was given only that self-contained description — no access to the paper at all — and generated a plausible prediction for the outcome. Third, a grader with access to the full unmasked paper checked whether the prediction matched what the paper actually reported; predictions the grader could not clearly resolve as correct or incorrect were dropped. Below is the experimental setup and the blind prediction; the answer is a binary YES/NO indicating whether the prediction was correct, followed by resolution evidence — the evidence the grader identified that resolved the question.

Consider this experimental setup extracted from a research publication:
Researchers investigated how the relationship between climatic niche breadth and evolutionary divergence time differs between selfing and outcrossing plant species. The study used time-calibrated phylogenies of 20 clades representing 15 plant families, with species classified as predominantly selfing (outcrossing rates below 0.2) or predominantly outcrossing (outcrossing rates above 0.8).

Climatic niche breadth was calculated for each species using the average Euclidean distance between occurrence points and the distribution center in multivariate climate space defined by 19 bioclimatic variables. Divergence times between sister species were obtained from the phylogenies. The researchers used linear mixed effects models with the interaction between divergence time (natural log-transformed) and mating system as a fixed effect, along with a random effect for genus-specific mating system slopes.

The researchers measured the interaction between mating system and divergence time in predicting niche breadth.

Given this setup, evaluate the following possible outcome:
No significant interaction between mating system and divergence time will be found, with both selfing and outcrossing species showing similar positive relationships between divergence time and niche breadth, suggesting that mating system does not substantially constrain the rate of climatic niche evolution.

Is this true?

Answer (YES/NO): NO